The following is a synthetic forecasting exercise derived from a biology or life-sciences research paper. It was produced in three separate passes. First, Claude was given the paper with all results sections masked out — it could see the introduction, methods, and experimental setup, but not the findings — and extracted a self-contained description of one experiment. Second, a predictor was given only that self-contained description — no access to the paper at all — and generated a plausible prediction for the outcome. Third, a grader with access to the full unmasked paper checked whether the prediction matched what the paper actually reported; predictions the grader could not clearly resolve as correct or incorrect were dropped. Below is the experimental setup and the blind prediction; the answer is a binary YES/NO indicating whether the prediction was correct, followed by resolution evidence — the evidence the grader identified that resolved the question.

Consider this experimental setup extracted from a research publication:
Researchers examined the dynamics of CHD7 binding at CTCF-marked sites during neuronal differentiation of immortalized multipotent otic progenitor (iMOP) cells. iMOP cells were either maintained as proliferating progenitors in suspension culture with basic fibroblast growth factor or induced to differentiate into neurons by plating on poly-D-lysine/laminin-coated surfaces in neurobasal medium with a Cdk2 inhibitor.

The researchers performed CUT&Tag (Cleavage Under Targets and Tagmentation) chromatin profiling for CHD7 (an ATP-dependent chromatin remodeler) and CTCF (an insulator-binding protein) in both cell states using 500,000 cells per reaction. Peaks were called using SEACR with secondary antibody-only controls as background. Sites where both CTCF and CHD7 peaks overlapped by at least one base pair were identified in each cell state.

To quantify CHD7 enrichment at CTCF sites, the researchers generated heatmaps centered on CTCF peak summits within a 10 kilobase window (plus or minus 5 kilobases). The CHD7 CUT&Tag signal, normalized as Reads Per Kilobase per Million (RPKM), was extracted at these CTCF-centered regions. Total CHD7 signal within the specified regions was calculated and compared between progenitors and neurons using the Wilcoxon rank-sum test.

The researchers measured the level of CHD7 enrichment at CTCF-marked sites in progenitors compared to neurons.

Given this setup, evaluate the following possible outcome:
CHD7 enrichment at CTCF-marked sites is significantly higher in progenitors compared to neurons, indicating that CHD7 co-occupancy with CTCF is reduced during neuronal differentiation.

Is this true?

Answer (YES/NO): NO